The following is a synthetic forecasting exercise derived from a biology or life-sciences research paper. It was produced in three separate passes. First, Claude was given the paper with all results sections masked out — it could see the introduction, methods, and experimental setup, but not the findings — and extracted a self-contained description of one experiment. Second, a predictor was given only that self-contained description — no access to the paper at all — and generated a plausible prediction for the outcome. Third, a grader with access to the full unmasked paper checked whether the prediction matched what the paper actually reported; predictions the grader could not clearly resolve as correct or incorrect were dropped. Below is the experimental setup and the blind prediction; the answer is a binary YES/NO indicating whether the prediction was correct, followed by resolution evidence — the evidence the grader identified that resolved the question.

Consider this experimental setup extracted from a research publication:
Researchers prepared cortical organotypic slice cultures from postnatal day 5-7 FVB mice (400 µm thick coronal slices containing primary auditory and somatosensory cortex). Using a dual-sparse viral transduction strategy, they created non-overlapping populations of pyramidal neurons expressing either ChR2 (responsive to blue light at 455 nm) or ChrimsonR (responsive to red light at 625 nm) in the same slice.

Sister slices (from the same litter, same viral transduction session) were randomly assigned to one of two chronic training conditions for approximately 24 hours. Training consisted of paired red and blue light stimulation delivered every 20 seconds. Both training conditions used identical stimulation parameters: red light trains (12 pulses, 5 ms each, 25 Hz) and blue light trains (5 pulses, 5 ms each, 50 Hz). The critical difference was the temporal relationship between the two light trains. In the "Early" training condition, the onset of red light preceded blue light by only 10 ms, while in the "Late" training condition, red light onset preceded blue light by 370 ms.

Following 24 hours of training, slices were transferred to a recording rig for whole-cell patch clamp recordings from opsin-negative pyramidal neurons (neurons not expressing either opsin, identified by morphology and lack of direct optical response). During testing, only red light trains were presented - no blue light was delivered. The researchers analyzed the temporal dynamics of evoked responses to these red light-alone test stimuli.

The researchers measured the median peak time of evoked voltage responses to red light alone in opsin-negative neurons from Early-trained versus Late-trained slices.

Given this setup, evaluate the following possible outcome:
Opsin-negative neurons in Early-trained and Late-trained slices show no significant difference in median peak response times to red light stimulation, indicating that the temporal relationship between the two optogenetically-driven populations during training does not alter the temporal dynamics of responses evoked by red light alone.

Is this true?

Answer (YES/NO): NO